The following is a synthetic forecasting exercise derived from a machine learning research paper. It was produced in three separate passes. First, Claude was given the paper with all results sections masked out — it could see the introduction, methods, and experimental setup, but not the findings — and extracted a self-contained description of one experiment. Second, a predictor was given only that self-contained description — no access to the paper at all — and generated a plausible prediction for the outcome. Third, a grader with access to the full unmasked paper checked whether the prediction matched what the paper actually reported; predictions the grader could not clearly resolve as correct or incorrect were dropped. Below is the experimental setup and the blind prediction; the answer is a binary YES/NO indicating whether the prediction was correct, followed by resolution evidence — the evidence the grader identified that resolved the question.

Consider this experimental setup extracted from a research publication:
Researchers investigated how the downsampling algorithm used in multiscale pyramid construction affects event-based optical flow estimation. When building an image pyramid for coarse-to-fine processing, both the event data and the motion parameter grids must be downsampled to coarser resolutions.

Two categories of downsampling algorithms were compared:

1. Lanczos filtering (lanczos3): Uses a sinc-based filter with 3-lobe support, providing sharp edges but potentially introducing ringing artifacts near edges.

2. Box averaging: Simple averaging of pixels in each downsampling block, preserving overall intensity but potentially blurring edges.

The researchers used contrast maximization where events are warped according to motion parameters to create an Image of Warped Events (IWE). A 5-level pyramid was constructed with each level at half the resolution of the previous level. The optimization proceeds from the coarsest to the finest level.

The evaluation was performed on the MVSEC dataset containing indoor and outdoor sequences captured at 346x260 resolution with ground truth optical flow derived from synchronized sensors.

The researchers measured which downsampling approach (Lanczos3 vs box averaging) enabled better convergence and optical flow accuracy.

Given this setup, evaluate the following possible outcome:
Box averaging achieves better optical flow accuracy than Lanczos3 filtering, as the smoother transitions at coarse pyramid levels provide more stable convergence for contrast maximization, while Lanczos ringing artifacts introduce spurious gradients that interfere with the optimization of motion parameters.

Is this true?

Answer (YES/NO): NO